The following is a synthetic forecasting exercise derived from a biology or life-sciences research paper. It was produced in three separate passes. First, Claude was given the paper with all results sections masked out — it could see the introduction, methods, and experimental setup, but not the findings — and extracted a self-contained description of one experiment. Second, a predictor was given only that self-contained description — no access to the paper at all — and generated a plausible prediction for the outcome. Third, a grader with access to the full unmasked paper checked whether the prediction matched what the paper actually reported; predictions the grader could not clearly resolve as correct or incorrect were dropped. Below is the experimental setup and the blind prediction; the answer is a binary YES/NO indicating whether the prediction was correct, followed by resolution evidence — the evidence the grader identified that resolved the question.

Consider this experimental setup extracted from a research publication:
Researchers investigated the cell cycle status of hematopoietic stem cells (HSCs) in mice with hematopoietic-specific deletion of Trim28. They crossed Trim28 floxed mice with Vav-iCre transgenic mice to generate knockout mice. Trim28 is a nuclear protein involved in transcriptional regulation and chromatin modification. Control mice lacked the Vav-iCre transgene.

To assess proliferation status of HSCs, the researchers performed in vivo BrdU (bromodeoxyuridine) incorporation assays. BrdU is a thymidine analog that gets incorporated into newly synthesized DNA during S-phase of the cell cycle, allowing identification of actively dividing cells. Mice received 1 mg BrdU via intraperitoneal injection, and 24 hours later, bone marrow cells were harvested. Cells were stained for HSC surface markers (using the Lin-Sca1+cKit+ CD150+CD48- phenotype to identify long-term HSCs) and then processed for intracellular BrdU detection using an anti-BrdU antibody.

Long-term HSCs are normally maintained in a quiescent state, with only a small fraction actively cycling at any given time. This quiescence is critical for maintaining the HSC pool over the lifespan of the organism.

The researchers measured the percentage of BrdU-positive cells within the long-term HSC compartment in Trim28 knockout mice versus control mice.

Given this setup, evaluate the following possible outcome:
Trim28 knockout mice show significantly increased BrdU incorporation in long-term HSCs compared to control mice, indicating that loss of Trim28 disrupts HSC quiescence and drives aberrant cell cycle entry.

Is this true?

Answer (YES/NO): YES